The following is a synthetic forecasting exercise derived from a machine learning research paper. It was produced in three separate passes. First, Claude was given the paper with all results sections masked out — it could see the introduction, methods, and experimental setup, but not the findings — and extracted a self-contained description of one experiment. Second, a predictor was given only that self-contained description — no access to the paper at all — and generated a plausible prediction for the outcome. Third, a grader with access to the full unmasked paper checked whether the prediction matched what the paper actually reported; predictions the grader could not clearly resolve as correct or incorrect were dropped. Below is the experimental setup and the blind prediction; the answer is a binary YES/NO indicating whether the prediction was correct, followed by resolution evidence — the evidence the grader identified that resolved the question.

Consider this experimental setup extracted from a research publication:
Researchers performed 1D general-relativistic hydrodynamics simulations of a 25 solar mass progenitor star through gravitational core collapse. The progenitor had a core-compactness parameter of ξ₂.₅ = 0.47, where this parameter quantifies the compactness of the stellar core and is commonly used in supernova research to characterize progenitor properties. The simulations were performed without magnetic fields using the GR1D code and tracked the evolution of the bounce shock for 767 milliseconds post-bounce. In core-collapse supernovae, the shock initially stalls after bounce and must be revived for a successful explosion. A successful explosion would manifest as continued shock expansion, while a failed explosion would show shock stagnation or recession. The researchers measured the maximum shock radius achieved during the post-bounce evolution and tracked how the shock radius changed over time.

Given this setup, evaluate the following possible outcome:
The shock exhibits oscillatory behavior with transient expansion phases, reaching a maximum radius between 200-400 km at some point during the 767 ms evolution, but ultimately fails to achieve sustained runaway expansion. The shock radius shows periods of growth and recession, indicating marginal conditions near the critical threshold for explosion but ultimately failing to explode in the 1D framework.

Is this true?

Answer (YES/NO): NO